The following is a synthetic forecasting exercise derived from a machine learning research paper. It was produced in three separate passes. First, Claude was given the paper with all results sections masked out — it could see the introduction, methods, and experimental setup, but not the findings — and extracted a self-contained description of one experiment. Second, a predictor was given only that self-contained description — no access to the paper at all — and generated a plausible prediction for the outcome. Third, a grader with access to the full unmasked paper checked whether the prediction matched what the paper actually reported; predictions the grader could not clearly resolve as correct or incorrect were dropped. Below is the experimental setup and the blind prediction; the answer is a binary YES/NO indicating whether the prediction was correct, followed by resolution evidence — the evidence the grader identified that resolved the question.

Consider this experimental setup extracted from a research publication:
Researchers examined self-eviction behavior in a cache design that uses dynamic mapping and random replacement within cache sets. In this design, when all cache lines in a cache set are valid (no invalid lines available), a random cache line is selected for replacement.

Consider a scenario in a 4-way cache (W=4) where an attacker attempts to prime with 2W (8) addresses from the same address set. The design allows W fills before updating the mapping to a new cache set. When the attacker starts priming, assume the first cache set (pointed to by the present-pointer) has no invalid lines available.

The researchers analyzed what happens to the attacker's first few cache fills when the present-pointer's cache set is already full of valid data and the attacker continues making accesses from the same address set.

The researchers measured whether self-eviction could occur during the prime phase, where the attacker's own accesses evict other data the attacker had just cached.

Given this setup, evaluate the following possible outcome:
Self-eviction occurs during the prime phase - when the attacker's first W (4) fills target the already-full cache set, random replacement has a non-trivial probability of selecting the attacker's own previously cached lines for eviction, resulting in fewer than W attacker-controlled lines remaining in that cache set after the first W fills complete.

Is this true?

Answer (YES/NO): YES